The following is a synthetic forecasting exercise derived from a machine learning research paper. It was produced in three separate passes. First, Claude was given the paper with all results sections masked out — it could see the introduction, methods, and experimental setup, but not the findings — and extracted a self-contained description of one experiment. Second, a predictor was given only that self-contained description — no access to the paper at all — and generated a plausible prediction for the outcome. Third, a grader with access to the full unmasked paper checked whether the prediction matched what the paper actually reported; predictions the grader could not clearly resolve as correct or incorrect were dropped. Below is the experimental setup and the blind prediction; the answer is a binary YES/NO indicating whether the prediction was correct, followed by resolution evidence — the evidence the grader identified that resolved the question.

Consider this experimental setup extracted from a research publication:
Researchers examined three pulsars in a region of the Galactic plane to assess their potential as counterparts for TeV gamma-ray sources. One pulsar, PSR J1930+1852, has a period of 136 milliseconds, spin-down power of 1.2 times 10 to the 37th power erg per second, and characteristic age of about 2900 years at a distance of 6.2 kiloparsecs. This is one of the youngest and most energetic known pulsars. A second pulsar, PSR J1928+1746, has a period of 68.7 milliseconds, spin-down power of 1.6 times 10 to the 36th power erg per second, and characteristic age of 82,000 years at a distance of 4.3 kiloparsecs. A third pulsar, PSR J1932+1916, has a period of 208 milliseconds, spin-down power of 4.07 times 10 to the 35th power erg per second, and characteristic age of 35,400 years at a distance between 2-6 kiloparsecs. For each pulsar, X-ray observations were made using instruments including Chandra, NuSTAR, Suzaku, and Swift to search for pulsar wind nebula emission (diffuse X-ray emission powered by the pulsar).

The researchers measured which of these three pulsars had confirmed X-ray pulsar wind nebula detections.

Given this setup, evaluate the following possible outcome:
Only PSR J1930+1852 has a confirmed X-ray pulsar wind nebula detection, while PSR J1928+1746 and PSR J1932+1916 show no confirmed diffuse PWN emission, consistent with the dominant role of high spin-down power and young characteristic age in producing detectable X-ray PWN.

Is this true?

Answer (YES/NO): NO